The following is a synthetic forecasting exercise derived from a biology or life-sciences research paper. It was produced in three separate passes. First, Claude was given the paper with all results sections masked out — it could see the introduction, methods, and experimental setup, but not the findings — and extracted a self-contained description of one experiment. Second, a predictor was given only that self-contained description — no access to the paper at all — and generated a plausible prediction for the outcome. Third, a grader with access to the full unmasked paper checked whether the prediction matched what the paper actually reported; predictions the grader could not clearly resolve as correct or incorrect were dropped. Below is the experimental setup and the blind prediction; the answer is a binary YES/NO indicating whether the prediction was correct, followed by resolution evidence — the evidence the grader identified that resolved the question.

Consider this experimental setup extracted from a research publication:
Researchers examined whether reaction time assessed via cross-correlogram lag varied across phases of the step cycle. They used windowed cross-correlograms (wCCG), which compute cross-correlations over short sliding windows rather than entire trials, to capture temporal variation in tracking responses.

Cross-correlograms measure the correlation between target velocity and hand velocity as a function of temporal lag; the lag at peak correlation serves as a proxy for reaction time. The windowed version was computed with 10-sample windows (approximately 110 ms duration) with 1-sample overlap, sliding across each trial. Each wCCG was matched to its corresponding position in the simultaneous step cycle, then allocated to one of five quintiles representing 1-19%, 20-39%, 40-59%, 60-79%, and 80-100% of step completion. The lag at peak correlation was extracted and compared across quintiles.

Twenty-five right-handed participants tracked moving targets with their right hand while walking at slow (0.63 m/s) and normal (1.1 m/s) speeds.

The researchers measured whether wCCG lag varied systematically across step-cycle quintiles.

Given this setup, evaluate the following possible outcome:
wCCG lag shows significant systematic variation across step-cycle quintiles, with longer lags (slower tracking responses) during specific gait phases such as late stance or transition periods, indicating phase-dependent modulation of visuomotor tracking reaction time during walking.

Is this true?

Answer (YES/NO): YES